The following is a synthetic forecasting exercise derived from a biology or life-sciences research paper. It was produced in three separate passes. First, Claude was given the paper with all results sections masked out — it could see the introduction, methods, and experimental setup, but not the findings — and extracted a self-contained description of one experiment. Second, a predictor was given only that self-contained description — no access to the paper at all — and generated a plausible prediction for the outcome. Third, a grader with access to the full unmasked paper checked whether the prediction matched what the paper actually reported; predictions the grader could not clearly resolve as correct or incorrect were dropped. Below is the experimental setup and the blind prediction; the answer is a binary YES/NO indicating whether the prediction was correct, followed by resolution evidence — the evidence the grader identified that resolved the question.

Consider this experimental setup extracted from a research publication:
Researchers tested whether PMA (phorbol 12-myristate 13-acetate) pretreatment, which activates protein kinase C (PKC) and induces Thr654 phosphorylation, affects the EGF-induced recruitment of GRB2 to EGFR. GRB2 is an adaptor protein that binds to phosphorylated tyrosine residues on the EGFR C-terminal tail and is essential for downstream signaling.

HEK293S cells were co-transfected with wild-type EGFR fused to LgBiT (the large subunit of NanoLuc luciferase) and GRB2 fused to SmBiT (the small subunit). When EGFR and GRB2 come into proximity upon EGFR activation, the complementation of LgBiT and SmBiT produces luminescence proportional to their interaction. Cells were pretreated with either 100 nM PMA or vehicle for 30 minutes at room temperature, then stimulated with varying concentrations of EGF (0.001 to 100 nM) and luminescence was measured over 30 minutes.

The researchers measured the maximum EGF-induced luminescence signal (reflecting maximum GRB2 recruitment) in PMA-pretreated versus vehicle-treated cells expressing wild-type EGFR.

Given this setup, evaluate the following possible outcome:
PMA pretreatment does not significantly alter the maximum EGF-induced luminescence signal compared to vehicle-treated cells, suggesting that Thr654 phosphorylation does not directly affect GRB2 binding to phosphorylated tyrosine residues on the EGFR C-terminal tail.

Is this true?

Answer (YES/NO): NO